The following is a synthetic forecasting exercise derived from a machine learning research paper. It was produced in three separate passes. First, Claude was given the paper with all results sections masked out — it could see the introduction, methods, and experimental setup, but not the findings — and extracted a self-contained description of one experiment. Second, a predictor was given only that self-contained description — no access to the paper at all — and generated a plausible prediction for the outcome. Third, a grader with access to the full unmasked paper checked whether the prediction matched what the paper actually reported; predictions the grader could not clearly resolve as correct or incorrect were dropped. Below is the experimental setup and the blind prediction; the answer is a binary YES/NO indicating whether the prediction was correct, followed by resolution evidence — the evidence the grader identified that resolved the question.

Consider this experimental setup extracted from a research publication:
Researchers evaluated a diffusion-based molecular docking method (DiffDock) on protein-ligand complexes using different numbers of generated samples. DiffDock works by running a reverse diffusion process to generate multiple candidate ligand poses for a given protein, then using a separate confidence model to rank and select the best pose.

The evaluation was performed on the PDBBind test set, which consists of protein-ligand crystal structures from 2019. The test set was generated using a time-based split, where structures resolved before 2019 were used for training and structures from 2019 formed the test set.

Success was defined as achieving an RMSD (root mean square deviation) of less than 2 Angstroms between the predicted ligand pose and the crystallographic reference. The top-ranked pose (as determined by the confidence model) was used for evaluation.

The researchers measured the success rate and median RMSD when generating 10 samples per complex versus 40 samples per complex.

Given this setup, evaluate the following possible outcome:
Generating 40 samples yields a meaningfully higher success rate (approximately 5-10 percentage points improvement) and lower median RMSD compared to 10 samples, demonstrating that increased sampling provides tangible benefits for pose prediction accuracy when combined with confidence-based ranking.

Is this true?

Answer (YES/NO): NO